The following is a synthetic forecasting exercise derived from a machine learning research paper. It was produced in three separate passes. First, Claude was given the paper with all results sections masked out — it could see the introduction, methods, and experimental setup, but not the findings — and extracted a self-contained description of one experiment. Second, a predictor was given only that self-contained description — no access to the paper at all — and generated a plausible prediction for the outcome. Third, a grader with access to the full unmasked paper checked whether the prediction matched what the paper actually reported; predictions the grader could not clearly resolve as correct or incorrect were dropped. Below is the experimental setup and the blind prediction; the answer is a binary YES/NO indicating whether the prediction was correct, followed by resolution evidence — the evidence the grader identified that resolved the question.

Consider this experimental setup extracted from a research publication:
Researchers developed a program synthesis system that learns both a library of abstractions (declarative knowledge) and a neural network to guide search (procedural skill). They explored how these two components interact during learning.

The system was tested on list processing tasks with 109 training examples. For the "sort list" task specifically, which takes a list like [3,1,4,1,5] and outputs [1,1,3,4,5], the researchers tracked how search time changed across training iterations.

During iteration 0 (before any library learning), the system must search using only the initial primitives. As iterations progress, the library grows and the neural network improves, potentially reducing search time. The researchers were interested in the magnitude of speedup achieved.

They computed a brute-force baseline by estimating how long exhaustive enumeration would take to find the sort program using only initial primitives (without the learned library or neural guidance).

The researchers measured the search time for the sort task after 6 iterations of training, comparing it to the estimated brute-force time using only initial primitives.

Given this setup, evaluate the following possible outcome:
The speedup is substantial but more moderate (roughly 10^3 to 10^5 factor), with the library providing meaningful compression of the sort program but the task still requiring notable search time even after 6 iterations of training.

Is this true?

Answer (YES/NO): NO